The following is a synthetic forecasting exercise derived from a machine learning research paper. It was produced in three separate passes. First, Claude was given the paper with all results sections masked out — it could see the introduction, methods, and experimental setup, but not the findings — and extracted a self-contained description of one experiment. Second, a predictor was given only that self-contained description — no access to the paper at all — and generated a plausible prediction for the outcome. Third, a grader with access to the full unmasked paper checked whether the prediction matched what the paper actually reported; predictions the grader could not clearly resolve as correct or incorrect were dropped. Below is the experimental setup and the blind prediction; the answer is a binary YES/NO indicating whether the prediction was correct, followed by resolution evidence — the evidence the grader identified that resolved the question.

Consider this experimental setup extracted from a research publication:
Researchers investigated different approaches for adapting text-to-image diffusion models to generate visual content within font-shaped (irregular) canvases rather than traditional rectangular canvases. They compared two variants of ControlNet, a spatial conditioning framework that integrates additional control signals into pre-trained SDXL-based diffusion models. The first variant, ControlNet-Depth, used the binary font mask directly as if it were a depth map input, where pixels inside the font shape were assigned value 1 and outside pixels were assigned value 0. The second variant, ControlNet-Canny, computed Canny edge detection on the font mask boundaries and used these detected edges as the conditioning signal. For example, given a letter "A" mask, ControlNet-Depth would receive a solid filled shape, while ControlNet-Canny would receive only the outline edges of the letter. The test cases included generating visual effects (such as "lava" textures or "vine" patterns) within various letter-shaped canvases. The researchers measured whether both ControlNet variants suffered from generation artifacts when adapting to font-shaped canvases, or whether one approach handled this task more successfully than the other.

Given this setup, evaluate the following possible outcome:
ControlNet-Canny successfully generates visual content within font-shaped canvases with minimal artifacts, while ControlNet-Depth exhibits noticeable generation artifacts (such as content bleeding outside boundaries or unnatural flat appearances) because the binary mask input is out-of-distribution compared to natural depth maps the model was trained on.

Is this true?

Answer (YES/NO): NO